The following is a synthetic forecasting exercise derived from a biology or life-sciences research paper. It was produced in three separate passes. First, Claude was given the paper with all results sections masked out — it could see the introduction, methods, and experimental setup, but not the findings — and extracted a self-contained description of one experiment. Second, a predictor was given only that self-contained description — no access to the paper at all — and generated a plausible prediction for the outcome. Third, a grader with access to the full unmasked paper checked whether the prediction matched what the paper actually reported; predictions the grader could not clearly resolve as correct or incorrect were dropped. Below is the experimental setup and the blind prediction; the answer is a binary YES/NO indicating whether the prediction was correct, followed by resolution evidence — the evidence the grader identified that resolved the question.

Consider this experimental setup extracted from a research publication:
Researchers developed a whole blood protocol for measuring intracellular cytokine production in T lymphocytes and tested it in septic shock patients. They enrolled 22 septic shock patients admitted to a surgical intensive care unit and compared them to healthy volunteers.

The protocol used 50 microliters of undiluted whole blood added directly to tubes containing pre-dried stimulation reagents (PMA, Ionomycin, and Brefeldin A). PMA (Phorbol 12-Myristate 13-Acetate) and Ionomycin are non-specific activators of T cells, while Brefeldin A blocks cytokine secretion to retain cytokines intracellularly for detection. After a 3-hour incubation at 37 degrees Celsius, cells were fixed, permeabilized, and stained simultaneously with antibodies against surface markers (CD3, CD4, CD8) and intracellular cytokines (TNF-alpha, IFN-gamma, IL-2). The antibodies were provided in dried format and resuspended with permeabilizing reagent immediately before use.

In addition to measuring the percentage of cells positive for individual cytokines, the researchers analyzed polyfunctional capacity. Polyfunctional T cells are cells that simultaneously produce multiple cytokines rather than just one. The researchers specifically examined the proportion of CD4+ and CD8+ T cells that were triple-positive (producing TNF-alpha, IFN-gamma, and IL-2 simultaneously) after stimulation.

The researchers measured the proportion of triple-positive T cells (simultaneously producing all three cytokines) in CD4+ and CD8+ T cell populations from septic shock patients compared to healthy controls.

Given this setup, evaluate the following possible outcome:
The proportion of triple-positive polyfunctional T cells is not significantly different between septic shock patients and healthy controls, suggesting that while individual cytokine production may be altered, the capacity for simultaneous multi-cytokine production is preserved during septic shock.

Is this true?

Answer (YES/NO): NO